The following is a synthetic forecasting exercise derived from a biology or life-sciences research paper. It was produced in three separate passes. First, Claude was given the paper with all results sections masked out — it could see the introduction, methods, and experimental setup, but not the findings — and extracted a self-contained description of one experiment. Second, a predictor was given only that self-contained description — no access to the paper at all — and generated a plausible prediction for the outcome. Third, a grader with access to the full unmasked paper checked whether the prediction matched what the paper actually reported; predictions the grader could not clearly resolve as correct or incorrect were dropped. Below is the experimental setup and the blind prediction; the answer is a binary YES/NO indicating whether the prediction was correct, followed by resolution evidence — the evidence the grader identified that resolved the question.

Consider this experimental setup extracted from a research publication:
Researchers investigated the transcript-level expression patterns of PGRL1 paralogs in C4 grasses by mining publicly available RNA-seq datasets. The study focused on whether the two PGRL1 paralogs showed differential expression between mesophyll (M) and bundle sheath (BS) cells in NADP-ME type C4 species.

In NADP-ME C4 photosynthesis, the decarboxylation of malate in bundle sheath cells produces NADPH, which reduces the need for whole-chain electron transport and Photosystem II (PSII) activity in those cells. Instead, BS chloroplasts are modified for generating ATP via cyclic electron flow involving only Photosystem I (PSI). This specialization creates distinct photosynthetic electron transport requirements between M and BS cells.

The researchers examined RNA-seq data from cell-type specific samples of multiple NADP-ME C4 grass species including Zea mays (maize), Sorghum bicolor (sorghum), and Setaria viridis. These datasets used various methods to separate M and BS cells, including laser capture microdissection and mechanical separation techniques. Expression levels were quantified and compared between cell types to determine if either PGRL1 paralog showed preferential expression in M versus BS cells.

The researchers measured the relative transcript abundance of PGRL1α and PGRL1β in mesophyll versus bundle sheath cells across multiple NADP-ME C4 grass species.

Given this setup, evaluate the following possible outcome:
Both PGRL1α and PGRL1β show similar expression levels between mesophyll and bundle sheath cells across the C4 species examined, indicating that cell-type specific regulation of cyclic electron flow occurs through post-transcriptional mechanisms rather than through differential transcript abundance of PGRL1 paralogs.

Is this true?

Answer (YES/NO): NO